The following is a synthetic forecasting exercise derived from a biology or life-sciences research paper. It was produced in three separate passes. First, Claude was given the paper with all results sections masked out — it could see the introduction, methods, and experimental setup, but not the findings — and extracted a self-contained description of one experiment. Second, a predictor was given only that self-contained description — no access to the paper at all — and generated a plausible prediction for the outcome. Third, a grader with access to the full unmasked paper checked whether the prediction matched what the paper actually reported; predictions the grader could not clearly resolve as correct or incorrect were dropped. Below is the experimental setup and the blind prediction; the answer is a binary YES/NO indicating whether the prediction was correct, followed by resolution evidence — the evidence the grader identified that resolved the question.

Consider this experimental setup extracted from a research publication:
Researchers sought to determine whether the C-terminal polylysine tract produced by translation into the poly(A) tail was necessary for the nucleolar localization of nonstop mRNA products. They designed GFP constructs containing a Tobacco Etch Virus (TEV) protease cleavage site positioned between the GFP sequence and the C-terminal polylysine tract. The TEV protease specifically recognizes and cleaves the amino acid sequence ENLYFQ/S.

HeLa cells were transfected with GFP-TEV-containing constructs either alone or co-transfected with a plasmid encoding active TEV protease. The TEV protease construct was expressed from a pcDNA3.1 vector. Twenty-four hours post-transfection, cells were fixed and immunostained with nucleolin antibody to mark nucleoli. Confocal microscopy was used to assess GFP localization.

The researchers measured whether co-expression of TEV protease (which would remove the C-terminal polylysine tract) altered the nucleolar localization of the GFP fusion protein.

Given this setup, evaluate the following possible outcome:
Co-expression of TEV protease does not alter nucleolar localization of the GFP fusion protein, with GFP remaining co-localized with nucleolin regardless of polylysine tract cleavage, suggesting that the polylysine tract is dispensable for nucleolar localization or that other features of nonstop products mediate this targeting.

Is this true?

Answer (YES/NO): NO